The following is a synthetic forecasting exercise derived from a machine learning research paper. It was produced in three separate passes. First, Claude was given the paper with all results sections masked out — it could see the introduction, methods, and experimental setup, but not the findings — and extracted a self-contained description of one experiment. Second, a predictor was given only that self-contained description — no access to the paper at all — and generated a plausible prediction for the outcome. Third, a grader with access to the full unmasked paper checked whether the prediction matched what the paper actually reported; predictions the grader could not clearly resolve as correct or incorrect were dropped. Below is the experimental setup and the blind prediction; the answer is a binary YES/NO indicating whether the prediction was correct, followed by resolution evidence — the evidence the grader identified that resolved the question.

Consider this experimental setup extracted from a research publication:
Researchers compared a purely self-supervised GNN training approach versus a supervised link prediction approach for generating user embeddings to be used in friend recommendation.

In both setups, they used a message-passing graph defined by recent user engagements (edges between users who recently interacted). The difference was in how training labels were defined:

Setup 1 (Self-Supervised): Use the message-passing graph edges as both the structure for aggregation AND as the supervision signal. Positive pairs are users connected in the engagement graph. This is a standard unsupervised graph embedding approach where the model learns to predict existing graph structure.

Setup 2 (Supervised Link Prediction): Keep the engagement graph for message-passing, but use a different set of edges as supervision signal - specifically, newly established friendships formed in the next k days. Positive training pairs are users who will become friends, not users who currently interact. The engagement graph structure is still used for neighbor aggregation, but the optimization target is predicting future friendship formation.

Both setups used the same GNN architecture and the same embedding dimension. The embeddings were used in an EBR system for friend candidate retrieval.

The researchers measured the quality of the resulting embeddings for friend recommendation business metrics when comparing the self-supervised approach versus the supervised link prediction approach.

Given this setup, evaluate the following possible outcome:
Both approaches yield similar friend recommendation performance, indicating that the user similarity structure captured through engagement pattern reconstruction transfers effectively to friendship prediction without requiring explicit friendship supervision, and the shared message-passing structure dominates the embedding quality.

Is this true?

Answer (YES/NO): NO